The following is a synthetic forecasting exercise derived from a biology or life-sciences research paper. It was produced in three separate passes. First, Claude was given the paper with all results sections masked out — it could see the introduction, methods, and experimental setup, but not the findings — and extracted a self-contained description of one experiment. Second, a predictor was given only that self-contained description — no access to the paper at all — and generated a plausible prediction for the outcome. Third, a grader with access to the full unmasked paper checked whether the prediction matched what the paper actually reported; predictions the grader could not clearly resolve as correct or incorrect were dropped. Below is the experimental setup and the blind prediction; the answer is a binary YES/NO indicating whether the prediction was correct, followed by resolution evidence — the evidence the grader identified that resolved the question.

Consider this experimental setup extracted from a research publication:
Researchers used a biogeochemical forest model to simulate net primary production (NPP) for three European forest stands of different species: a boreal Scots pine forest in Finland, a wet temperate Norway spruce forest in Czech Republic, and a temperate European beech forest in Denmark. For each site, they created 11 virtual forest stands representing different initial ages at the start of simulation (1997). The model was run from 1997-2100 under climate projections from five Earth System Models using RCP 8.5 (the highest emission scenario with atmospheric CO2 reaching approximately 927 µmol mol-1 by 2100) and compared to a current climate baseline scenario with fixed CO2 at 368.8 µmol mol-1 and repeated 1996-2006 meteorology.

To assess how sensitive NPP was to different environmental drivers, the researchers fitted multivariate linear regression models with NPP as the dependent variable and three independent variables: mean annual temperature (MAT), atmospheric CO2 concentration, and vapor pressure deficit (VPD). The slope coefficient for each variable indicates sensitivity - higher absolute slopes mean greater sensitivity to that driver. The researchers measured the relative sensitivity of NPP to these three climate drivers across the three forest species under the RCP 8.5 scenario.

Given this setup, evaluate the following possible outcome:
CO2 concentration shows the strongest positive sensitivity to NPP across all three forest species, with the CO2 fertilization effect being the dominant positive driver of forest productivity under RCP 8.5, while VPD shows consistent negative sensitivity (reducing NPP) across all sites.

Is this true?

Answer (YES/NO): NO